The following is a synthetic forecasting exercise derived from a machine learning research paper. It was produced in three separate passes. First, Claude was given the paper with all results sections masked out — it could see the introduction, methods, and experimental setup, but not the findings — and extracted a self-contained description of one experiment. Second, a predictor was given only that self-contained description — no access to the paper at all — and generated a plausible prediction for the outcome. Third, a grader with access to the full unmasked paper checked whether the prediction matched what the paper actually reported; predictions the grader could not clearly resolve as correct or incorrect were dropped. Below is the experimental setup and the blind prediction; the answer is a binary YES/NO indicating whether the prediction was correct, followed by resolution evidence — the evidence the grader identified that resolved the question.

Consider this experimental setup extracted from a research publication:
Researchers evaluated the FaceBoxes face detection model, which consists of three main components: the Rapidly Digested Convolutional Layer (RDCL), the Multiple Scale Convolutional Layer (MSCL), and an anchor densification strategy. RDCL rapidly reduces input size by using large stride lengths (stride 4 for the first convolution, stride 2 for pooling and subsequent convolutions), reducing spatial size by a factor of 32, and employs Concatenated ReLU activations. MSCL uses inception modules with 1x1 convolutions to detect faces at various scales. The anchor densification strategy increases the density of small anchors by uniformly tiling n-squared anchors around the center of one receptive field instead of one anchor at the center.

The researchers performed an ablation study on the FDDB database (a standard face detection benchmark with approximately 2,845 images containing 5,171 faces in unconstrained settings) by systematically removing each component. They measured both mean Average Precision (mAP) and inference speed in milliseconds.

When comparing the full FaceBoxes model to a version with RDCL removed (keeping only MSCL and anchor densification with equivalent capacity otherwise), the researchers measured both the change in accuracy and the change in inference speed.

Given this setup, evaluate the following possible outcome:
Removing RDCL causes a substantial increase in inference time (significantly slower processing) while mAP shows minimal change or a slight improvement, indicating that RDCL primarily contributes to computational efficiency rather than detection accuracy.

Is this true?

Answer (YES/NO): YES